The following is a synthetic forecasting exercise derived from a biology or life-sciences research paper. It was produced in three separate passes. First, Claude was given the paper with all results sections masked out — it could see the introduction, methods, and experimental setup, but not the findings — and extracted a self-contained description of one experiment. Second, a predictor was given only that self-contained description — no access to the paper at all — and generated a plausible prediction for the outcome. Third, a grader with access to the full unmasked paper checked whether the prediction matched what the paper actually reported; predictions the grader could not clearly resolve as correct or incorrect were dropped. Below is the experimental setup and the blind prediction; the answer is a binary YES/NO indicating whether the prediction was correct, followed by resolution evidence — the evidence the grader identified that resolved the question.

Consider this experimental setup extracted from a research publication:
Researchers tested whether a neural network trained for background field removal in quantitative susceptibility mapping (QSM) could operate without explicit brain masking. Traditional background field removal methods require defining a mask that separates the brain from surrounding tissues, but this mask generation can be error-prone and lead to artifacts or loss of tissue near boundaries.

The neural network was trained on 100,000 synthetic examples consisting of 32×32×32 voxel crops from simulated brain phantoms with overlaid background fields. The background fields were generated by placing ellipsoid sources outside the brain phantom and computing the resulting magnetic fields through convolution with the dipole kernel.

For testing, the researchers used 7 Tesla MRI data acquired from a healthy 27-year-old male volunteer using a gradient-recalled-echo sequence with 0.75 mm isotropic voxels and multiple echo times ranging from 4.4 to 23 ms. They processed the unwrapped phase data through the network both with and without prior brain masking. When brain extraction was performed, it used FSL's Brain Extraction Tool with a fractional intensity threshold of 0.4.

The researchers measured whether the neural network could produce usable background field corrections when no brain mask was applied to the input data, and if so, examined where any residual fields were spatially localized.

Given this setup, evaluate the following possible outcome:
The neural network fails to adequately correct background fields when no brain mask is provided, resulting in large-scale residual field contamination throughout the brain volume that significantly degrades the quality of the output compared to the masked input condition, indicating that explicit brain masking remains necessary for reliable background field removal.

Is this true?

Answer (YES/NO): NO